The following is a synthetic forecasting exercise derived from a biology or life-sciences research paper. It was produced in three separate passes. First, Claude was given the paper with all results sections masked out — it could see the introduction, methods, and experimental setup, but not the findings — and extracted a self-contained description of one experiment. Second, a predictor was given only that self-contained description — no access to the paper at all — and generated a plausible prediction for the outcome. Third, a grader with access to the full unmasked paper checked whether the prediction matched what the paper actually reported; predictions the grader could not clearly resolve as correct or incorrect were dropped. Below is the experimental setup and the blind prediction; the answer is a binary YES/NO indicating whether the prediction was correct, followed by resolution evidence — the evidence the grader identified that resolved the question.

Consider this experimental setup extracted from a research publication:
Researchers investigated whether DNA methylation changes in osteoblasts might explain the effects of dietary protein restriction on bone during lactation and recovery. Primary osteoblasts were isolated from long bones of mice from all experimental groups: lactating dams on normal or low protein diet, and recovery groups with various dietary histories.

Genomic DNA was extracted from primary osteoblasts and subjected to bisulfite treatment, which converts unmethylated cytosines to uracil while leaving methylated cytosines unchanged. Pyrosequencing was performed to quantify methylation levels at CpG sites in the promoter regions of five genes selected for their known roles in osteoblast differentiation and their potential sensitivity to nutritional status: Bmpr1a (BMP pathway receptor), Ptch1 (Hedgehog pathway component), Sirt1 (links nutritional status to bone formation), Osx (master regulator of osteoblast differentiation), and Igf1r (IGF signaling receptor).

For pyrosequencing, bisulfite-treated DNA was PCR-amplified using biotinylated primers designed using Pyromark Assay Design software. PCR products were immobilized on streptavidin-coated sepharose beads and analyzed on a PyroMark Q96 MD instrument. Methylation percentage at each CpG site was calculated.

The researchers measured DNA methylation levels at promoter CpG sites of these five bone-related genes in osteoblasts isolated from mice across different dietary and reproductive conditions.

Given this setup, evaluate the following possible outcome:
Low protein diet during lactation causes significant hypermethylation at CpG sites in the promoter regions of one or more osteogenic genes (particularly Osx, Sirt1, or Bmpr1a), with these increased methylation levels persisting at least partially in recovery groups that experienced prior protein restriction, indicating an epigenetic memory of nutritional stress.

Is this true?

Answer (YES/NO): NO